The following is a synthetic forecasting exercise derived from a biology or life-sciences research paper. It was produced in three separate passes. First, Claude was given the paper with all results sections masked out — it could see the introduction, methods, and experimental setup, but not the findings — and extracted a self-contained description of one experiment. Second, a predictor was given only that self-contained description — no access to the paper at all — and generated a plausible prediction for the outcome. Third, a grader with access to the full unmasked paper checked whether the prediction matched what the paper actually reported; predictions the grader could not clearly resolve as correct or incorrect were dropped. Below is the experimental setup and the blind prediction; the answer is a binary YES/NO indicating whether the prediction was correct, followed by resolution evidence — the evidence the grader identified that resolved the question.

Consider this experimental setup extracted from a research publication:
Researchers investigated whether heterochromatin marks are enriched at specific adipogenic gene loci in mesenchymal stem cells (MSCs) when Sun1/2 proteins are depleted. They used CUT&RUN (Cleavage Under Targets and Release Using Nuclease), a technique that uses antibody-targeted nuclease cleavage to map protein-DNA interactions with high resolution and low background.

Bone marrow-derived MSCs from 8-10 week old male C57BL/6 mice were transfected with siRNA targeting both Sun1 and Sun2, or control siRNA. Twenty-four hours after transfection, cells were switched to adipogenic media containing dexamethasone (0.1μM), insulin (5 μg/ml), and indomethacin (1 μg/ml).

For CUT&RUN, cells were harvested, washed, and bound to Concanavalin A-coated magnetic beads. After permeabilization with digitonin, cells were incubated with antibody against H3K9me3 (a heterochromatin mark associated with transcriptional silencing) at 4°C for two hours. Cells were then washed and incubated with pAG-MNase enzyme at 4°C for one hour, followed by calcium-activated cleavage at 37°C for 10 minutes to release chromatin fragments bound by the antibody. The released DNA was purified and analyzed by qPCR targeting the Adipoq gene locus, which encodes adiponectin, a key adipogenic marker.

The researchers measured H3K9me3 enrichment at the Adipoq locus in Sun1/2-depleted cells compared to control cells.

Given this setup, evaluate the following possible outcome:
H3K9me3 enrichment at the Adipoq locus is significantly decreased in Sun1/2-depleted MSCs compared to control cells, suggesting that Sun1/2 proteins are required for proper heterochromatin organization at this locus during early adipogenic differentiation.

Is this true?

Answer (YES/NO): NO